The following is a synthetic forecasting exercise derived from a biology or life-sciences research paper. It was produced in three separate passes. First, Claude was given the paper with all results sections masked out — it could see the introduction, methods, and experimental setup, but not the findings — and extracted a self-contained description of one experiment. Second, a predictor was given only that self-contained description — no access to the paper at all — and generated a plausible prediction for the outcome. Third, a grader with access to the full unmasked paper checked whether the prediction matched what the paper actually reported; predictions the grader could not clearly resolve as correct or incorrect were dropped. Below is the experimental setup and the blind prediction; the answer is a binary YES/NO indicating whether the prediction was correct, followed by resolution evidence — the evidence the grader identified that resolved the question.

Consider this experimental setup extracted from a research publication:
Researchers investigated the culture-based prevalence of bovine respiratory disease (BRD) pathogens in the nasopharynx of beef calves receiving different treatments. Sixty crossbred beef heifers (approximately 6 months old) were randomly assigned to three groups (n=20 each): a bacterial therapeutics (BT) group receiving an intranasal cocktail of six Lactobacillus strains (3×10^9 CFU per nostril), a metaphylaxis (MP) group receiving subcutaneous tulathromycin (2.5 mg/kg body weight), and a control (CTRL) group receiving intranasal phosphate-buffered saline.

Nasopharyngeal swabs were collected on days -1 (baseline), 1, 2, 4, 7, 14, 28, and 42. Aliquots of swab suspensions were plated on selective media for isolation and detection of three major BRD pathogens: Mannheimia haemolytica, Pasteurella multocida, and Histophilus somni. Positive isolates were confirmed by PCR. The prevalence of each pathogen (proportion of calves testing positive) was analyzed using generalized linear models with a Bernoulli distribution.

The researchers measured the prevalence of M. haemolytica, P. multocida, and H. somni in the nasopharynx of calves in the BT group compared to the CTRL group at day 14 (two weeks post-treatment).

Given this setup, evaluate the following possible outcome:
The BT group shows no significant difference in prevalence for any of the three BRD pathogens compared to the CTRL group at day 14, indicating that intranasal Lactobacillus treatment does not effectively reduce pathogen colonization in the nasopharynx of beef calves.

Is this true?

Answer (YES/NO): YES